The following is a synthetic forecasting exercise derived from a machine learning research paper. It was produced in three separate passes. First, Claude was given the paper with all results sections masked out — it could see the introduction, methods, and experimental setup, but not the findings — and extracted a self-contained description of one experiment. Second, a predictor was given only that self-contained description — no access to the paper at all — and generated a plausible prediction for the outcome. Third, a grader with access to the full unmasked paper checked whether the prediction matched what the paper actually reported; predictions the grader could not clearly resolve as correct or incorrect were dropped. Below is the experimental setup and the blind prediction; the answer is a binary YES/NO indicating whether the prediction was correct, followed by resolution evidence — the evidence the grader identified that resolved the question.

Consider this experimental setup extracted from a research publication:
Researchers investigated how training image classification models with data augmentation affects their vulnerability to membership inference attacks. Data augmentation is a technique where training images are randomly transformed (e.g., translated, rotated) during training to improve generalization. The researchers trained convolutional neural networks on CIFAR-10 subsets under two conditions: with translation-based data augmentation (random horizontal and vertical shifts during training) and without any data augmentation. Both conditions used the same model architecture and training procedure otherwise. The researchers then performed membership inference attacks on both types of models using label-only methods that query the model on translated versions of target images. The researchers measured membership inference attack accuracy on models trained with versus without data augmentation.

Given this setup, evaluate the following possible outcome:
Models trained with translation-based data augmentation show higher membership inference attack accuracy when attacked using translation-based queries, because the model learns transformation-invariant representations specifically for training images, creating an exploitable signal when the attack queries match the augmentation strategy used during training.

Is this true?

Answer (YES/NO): YES